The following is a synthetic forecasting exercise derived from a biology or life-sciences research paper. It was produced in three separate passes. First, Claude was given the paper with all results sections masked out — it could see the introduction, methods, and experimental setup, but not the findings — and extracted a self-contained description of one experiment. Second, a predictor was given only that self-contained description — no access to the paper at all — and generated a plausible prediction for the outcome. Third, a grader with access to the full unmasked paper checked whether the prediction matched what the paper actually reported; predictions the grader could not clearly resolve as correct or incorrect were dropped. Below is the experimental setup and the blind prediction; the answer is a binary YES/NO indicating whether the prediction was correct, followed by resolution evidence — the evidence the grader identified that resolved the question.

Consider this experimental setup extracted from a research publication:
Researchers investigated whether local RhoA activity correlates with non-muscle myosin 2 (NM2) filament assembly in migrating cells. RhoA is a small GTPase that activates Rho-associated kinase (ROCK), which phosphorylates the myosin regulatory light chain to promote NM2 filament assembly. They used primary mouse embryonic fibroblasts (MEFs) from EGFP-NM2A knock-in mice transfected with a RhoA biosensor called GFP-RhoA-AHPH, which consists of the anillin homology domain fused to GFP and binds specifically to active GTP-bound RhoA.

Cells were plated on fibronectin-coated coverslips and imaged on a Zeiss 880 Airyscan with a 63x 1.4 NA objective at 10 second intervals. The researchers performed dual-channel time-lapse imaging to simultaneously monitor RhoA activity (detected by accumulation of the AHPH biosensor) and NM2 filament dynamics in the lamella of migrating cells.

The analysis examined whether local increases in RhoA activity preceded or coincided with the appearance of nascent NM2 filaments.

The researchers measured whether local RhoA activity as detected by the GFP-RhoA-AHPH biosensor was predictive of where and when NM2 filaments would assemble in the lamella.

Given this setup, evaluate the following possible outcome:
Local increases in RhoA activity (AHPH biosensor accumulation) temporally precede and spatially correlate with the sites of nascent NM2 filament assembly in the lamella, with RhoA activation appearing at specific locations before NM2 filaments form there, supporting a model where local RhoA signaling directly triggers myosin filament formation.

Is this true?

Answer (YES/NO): NO